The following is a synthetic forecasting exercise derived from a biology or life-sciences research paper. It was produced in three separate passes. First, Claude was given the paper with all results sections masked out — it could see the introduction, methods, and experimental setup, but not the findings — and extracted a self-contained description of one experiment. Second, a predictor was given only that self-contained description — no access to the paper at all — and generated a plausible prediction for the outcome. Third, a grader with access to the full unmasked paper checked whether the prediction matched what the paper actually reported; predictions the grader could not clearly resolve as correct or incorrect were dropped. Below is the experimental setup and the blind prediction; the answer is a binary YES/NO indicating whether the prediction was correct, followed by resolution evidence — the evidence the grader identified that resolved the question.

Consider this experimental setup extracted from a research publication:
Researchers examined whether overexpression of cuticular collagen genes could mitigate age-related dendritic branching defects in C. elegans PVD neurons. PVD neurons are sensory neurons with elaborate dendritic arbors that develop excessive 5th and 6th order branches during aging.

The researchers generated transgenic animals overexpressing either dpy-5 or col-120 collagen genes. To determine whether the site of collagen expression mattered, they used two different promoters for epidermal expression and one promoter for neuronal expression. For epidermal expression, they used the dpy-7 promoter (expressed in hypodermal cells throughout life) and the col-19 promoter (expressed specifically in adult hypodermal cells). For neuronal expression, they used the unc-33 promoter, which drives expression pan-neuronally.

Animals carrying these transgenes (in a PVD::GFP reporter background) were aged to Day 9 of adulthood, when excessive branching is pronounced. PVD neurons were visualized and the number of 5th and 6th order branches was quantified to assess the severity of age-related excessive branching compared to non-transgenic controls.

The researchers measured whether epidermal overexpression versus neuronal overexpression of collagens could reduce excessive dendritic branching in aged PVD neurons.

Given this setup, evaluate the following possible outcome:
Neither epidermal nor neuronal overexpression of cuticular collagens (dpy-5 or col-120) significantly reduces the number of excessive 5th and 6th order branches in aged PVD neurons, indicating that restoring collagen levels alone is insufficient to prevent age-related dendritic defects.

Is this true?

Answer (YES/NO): NO